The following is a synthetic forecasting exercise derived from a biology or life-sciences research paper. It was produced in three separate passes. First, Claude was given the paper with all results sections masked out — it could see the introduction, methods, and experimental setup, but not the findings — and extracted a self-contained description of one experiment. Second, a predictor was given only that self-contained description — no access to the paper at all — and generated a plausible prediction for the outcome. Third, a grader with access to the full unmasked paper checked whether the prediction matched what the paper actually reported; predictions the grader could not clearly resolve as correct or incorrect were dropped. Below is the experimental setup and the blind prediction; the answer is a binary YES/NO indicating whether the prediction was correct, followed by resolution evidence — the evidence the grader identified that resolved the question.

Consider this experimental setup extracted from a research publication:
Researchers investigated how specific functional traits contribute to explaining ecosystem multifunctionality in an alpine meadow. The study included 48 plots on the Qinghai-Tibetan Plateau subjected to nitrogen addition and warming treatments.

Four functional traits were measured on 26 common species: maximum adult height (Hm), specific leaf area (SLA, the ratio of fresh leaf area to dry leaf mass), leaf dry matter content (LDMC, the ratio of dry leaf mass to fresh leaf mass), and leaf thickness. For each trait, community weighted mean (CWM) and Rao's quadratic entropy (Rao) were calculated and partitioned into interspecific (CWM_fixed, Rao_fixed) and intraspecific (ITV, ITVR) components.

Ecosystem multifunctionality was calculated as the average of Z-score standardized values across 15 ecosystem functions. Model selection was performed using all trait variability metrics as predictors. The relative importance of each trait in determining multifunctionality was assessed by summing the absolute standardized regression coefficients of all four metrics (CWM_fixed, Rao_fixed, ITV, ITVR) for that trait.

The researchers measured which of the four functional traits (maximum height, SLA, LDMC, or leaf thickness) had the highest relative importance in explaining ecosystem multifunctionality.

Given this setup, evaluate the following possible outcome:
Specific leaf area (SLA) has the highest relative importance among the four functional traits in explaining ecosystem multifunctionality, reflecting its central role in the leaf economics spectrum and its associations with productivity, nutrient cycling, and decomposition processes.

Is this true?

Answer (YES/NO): NO